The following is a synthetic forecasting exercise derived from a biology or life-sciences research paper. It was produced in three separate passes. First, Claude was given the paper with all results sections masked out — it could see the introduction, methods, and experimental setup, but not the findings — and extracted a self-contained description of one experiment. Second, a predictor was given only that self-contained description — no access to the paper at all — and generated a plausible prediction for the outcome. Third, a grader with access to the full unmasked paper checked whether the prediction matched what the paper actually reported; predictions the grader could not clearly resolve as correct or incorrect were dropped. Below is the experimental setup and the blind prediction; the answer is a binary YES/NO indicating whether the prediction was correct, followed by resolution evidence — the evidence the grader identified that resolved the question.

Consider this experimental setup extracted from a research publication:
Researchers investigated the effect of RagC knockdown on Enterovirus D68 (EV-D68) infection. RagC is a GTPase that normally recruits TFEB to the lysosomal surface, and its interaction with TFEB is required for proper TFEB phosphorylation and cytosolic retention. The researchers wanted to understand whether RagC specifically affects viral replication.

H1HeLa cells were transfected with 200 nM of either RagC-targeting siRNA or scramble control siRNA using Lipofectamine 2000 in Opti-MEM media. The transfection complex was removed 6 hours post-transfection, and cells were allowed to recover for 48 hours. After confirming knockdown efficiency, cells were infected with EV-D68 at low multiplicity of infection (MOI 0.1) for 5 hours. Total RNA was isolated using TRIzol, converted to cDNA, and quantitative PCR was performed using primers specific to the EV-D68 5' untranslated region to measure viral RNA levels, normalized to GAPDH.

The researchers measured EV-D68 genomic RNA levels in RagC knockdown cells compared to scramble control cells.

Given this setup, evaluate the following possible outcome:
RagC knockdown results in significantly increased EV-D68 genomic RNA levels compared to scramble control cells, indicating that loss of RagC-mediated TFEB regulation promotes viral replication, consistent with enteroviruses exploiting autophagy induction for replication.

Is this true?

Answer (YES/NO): NO